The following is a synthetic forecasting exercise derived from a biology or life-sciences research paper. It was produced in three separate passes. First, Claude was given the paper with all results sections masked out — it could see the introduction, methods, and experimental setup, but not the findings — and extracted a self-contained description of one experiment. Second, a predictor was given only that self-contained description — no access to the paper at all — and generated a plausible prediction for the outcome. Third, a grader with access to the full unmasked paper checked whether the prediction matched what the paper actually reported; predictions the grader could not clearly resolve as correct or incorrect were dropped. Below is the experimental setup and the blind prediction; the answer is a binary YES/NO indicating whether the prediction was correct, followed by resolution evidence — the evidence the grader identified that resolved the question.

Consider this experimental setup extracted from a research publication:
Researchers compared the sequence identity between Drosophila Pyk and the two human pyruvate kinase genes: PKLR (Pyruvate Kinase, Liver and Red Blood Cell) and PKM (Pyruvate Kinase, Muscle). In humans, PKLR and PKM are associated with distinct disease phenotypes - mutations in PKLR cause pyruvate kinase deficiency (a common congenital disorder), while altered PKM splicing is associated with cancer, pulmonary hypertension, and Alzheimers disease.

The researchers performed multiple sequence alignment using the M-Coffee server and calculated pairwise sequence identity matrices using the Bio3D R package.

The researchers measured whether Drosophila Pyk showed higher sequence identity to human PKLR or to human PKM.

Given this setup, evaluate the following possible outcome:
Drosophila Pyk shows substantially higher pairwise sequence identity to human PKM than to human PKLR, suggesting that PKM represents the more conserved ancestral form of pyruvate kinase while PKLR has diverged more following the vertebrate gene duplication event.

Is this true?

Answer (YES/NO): NO